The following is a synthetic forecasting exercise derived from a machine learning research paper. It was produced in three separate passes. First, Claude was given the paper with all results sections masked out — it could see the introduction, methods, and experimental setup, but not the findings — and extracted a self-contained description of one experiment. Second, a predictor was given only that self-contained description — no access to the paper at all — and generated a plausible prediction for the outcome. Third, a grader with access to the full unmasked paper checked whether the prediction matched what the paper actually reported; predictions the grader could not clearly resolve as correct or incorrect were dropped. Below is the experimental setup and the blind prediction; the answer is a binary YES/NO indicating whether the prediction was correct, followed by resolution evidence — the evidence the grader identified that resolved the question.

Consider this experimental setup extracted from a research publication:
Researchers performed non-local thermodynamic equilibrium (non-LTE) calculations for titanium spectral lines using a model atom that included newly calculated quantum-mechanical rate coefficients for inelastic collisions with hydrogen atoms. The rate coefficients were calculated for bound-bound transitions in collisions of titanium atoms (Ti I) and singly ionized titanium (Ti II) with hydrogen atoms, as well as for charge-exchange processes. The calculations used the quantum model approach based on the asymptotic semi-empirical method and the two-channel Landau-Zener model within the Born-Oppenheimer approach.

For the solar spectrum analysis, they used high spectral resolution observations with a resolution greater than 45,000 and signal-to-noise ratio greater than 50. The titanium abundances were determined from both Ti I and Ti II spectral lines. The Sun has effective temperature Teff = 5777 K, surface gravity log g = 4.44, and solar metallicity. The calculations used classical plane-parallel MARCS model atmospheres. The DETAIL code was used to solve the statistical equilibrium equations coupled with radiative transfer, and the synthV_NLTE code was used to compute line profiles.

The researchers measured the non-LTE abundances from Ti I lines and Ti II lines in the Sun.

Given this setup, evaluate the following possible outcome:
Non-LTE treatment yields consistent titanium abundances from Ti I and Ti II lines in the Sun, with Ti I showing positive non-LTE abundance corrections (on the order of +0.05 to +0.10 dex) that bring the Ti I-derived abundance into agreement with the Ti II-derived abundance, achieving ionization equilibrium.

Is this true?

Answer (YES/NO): NO